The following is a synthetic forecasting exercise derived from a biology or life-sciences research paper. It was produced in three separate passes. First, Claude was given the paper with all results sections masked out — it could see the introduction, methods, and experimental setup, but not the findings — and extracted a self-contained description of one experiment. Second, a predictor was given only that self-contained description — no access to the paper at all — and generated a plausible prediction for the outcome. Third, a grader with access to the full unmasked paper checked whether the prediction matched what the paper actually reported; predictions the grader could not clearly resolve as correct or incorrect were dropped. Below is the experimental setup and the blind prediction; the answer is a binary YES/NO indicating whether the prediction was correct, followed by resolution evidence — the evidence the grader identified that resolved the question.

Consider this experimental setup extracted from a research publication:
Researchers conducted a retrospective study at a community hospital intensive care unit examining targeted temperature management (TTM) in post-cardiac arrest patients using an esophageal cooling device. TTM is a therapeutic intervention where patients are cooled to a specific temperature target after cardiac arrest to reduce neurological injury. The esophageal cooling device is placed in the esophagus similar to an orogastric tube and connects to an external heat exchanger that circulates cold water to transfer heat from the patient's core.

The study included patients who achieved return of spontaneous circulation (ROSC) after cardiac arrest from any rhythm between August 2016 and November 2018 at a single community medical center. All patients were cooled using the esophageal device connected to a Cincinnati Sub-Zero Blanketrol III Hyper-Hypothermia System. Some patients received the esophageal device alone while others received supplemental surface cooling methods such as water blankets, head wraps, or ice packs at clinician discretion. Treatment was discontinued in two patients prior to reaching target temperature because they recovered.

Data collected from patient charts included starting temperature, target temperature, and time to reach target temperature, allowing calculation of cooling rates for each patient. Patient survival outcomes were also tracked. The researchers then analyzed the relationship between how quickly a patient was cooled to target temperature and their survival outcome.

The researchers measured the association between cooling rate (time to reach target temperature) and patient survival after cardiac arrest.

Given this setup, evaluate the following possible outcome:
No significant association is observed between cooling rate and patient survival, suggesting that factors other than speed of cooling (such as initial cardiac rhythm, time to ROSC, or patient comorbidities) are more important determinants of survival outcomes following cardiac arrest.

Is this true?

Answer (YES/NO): NO